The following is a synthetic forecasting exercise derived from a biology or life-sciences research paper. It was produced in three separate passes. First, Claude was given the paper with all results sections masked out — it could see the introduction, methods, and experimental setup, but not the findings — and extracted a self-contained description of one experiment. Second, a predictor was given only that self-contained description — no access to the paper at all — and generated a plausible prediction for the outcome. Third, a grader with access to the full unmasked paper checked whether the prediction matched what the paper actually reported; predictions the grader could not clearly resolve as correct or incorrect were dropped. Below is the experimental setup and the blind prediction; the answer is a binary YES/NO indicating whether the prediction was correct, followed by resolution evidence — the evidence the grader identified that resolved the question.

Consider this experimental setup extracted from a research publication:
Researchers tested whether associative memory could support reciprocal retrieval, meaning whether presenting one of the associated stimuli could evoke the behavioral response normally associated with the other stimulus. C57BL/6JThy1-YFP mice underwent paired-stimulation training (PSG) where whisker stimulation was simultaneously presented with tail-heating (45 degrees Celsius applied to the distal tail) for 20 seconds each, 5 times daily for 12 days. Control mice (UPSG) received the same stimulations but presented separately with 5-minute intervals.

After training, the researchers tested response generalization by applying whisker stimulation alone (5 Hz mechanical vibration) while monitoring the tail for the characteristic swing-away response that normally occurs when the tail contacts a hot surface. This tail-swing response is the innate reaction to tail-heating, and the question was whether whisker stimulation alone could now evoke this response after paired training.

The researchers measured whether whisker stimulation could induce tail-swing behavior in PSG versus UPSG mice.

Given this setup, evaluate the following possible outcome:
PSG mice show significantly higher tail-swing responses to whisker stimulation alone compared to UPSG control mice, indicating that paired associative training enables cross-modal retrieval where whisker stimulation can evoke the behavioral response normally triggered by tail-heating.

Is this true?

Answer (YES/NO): YES